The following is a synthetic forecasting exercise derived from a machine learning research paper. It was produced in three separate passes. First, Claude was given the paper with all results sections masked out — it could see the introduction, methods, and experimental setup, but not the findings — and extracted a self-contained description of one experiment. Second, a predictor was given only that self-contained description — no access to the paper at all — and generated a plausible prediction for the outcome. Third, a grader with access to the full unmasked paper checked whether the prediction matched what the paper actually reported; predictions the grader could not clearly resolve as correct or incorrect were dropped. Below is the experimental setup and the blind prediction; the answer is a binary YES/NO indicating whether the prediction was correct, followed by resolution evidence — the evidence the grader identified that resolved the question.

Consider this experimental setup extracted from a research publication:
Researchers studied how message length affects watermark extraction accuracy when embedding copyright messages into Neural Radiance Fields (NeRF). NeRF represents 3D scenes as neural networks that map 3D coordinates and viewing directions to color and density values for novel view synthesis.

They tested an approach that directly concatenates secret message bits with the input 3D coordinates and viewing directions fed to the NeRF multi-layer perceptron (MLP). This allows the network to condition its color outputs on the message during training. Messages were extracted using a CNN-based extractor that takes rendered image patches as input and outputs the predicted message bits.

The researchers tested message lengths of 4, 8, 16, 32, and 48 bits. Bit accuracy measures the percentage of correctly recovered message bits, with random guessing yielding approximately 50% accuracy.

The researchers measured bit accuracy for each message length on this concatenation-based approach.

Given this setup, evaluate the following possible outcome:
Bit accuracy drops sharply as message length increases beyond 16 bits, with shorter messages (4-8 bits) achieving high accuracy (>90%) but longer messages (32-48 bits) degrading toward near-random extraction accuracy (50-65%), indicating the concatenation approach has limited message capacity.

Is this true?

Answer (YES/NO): NO